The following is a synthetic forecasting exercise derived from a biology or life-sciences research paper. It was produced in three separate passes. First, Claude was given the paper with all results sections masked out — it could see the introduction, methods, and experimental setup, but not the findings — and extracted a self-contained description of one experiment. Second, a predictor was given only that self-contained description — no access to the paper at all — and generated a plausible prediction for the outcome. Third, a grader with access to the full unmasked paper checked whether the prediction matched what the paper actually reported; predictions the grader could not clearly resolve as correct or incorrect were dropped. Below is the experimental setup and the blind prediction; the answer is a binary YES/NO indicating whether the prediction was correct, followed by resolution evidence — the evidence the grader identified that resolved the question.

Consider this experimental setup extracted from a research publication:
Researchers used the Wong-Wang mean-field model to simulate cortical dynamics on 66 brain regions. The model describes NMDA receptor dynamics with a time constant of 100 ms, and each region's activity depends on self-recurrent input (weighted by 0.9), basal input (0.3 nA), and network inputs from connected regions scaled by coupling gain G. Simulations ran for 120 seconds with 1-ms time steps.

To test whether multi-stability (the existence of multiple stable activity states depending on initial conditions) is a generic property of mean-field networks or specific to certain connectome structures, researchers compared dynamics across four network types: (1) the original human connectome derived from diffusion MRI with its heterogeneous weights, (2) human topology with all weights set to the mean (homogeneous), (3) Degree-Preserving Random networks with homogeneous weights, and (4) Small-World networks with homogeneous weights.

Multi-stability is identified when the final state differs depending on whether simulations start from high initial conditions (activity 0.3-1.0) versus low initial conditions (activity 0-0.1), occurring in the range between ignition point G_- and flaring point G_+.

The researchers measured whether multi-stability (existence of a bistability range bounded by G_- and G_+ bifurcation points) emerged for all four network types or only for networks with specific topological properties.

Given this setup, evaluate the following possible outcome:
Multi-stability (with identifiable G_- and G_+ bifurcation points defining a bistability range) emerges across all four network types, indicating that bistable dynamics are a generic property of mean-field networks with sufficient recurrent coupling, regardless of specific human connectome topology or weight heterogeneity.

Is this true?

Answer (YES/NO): YES